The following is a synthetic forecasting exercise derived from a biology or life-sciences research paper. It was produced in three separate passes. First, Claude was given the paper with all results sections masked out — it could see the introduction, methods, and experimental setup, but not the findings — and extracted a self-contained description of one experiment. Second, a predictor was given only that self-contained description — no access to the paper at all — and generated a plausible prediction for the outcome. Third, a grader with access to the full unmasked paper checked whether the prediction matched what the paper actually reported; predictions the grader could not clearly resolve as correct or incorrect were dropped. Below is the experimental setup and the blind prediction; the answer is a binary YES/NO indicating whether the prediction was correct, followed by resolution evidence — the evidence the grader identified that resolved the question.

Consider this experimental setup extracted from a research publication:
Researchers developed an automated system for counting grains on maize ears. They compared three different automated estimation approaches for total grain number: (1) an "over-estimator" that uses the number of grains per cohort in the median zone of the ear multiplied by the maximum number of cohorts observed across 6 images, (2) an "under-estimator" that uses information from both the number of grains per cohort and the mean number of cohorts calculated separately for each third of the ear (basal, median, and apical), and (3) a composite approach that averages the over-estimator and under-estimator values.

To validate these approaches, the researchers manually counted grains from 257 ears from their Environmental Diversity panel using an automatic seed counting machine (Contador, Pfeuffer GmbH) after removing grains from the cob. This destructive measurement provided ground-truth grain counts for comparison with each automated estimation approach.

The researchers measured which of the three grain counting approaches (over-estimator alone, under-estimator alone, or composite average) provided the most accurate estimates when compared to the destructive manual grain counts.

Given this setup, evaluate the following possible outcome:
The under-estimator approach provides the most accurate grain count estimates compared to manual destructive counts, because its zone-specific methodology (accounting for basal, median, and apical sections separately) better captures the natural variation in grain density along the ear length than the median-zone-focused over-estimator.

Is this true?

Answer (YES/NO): NO